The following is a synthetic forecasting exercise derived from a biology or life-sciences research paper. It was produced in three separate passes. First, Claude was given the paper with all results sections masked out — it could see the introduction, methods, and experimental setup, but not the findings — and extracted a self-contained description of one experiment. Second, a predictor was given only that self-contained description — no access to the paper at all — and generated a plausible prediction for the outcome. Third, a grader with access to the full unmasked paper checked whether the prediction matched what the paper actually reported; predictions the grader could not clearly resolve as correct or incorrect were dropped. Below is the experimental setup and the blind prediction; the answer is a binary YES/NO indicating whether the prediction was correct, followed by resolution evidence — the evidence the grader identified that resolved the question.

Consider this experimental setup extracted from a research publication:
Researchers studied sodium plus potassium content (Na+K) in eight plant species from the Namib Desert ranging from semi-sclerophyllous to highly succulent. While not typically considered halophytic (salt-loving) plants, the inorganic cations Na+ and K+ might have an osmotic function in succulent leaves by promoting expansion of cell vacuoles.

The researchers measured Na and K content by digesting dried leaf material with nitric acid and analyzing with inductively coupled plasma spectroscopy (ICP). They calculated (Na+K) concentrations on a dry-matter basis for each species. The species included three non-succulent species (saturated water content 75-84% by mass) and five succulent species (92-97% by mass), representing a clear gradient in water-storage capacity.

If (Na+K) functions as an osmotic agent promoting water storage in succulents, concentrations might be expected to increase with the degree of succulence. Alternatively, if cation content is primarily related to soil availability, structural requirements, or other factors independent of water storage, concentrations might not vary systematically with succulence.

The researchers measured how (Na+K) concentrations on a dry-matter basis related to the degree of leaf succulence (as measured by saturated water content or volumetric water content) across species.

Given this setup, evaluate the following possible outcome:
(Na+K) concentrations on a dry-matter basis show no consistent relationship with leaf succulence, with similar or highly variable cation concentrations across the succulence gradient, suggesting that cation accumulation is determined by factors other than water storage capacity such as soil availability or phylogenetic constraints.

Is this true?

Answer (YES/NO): NO